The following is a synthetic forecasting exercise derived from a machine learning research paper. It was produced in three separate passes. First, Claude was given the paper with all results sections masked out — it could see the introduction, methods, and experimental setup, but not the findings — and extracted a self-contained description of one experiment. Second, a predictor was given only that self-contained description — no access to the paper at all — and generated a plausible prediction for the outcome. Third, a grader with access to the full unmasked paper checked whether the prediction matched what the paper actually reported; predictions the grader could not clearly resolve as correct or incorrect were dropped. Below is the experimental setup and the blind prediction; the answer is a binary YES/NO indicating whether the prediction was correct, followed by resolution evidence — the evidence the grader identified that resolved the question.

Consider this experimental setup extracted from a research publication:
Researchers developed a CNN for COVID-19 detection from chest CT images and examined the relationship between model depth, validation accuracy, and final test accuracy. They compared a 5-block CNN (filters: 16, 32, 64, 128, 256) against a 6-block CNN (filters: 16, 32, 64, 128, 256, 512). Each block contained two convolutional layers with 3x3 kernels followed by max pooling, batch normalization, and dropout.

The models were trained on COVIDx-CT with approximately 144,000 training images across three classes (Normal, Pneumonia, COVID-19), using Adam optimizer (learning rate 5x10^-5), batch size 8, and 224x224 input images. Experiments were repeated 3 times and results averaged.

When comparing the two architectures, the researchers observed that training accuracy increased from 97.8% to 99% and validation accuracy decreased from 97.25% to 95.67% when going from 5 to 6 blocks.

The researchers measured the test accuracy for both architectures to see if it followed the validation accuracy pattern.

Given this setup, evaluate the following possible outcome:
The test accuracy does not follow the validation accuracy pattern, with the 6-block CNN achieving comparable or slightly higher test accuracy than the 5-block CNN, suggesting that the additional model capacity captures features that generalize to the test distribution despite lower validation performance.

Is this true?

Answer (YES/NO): YES